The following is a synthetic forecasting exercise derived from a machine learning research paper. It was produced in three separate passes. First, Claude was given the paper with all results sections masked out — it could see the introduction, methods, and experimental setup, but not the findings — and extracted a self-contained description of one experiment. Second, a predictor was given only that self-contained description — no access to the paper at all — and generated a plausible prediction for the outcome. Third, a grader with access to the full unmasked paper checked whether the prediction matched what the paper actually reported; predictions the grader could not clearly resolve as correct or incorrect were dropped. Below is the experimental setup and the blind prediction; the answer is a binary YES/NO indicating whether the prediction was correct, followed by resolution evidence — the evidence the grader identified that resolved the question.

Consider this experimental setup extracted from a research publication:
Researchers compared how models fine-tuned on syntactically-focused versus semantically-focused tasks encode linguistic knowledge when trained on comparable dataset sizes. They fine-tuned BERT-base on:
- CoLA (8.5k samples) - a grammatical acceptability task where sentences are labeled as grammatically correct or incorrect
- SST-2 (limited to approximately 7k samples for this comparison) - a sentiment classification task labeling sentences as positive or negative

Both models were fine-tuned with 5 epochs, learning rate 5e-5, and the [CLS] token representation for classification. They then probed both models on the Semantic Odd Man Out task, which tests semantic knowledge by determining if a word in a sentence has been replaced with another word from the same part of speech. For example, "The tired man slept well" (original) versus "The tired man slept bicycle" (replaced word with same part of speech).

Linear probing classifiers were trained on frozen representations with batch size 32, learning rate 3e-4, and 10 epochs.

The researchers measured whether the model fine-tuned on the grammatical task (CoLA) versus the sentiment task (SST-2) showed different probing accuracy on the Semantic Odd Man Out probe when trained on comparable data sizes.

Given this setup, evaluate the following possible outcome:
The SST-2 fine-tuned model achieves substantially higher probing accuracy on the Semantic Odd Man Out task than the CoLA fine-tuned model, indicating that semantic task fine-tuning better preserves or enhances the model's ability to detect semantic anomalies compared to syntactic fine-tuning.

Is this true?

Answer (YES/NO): NO